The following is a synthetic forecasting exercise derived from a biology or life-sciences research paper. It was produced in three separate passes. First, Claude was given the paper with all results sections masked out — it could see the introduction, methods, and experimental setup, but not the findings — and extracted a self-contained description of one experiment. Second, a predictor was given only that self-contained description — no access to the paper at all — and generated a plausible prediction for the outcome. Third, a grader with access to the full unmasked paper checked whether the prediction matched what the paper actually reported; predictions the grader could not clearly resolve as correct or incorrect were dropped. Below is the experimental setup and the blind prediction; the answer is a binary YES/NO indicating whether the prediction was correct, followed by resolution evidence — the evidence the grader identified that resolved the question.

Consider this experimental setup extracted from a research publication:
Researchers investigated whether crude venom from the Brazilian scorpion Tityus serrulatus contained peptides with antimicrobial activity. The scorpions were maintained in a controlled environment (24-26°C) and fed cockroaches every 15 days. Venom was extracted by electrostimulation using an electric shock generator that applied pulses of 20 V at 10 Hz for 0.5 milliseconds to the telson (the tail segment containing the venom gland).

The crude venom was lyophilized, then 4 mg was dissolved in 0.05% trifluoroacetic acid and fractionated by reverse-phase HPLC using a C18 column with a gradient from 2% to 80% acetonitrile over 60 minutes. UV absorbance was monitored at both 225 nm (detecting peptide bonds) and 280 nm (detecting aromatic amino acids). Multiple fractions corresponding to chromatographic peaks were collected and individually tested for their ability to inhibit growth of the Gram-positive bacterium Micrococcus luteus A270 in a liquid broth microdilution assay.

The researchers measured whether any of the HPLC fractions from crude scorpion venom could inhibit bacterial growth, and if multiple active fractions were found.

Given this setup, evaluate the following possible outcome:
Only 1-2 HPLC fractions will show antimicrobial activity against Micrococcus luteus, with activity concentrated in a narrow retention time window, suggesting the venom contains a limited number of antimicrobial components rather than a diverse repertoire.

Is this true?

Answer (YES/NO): YES